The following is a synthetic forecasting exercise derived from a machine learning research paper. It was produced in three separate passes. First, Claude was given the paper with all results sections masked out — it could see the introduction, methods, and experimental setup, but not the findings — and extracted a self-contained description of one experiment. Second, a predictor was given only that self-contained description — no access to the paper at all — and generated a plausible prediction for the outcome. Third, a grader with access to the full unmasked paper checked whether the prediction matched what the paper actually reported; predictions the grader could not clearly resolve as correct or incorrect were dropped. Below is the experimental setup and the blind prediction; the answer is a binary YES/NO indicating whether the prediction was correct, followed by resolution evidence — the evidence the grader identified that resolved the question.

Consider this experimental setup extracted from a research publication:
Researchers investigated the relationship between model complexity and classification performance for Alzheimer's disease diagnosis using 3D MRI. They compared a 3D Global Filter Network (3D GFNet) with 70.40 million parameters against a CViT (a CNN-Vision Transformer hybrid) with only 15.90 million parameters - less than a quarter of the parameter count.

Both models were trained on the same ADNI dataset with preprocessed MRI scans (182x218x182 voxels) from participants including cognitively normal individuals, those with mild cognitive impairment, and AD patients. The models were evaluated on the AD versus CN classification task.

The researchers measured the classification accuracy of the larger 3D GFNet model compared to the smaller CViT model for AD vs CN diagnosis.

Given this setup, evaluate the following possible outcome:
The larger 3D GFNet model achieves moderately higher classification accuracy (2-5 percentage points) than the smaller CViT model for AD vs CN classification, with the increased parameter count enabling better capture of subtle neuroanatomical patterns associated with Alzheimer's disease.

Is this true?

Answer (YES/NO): NO